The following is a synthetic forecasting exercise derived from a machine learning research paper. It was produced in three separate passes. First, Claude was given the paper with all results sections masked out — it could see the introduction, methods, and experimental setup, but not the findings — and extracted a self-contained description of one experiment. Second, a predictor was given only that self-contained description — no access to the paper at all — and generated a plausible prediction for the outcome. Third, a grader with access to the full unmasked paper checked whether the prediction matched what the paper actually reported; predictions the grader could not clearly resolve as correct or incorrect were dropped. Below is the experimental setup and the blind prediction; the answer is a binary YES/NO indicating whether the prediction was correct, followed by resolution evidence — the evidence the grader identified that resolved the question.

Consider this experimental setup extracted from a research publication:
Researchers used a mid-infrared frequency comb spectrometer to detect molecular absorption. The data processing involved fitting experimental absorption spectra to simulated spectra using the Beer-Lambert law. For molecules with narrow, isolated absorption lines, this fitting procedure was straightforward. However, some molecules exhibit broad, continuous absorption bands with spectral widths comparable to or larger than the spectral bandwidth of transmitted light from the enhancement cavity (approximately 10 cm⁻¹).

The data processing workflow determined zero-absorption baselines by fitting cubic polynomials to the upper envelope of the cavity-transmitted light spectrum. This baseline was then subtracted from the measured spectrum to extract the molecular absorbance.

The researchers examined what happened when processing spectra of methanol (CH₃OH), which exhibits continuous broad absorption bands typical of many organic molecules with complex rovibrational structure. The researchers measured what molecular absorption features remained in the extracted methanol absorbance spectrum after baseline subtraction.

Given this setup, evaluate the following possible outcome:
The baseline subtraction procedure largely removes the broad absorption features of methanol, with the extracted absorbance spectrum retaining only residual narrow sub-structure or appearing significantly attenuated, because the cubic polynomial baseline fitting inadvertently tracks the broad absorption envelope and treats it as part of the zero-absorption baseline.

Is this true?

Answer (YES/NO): YES